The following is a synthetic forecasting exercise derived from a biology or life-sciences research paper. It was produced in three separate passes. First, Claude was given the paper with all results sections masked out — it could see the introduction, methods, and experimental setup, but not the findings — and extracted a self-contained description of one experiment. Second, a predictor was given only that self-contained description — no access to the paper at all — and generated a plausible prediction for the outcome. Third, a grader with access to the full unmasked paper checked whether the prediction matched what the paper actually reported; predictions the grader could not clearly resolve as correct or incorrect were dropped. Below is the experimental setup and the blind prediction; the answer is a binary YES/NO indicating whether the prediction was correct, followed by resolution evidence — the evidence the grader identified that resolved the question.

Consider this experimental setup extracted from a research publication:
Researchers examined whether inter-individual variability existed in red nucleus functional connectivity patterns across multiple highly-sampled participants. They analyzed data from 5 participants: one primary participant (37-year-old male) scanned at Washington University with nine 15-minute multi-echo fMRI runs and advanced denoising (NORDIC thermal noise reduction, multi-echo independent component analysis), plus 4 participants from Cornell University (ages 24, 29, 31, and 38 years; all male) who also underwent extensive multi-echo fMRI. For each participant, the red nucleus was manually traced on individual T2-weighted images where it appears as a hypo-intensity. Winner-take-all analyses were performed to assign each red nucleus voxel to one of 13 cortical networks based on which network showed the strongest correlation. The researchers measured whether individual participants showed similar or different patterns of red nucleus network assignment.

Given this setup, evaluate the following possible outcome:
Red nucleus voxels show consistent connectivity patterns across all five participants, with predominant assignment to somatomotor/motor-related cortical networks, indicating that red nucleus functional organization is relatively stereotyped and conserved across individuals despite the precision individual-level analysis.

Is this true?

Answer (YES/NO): NO